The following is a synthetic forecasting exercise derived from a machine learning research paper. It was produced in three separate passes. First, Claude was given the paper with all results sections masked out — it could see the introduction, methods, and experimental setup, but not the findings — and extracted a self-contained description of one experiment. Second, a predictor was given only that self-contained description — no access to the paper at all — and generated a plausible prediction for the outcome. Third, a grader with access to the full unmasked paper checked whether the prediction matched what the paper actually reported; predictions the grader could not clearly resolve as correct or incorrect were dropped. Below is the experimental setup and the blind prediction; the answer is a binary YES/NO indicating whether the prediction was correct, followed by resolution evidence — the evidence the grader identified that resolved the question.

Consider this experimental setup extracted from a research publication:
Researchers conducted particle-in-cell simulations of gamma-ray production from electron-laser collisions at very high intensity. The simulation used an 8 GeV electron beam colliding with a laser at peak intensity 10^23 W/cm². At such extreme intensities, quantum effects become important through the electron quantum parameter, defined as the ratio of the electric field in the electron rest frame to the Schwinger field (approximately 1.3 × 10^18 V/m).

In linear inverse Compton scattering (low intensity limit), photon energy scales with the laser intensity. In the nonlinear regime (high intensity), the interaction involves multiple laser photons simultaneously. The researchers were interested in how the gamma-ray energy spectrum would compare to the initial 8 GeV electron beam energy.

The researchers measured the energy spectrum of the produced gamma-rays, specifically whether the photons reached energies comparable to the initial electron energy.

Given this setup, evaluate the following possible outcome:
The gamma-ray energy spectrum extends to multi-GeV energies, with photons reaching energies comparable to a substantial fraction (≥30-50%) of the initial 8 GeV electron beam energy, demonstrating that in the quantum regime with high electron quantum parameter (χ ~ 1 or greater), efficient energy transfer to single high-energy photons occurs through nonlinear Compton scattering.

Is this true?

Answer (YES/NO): YES